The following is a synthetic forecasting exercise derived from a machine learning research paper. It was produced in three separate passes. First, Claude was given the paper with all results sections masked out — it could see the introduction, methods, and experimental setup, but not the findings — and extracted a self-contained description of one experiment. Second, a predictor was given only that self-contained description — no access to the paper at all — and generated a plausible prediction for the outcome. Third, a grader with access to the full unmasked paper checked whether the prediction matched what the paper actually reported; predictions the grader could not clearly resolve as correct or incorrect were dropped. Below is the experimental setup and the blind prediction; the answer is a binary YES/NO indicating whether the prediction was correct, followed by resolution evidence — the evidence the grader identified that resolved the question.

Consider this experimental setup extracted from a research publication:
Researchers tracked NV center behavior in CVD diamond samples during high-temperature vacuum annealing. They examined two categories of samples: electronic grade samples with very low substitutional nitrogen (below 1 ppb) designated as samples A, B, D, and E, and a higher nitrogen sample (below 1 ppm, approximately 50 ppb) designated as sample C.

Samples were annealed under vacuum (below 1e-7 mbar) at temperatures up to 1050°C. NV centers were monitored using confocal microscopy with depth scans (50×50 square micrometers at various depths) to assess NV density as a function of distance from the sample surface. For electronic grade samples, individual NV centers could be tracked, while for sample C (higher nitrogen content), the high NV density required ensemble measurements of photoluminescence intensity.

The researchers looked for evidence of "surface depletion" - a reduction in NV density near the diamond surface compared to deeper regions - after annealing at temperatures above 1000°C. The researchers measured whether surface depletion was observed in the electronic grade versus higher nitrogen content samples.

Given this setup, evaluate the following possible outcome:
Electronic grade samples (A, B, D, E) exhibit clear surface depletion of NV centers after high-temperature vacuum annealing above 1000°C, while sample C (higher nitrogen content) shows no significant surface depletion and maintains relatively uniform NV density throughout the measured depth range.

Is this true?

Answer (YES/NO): YES